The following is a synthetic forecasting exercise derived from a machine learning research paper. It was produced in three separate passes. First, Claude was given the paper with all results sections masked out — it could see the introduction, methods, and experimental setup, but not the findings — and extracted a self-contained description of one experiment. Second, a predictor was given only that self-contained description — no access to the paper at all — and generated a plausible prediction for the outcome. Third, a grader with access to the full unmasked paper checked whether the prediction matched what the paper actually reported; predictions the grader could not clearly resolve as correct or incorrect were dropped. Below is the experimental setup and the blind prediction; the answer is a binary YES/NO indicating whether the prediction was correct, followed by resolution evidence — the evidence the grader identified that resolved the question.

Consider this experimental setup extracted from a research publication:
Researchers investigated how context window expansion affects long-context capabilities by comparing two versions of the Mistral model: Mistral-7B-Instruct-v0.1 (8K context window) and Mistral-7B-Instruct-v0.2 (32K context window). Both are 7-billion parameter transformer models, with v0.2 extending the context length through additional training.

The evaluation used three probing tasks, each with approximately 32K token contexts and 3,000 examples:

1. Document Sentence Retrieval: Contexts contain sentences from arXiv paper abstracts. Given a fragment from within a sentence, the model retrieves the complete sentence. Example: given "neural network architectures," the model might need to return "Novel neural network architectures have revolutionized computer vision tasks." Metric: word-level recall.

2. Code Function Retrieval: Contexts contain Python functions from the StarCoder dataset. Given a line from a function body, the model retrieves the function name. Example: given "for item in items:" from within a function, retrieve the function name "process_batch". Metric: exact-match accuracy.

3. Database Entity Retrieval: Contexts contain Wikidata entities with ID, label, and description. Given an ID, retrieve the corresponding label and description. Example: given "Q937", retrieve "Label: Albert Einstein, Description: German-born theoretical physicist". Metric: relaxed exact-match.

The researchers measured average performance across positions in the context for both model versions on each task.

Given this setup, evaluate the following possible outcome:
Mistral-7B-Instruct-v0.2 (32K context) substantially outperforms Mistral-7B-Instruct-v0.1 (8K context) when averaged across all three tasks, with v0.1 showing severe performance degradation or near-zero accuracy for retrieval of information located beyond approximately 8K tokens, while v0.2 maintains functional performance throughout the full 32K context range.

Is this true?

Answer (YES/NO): NO